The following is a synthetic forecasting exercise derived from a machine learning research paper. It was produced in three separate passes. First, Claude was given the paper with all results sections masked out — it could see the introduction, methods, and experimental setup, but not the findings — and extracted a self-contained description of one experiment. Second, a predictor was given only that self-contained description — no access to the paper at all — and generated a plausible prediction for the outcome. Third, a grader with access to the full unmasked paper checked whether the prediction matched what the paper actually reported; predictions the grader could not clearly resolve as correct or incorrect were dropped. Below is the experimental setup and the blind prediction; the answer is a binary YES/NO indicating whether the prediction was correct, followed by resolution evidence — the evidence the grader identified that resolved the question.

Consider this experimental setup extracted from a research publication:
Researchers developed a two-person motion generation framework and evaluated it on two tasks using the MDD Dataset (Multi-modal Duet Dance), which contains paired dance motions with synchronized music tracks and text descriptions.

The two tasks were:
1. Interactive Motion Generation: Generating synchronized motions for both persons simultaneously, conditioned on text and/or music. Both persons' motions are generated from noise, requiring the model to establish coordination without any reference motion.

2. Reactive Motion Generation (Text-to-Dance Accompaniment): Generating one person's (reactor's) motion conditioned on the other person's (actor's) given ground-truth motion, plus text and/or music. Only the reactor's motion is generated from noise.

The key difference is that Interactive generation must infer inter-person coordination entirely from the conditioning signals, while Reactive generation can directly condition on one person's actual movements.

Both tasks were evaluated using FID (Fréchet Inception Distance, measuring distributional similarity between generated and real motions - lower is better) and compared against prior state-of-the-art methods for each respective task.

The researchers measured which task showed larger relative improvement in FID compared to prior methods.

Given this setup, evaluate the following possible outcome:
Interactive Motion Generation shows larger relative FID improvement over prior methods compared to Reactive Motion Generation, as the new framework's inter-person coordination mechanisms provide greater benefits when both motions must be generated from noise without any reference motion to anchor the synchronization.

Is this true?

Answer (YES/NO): YES